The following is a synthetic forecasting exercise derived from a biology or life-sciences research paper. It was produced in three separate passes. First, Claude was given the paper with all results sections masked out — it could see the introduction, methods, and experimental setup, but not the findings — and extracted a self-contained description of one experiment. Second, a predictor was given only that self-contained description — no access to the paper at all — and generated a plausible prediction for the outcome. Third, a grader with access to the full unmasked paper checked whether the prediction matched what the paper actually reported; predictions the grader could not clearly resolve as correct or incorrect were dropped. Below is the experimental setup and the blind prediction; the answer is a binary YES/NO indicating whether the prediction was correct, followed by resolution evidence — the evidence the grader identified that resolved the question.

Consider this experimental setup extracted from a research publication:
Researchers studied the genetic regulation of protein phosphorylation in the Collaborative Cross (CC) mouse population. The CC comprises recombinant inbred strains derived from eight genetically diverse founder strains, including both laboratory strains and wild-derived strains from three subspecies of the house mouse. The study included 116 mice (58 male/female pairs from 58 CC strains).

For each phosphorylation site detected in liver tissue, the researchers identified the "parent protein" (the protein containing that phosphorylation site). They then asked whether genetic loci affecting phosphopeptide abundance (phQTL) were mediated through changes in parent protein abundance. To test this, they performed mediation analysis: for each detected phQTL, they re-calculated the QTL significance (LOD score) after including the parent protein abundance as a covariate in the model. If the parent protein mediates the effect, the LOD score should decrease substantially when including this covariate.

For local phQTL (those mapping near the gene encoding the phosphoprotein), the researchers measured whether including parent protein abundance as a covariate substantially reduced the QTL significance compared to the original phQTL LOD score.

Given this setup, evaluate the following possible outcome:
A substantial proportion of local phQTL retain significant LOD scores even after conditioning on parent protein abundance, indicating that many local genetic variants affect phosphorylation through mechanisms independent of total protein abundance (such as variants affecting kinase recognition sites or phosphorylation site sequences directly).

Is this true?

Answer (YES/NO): NO